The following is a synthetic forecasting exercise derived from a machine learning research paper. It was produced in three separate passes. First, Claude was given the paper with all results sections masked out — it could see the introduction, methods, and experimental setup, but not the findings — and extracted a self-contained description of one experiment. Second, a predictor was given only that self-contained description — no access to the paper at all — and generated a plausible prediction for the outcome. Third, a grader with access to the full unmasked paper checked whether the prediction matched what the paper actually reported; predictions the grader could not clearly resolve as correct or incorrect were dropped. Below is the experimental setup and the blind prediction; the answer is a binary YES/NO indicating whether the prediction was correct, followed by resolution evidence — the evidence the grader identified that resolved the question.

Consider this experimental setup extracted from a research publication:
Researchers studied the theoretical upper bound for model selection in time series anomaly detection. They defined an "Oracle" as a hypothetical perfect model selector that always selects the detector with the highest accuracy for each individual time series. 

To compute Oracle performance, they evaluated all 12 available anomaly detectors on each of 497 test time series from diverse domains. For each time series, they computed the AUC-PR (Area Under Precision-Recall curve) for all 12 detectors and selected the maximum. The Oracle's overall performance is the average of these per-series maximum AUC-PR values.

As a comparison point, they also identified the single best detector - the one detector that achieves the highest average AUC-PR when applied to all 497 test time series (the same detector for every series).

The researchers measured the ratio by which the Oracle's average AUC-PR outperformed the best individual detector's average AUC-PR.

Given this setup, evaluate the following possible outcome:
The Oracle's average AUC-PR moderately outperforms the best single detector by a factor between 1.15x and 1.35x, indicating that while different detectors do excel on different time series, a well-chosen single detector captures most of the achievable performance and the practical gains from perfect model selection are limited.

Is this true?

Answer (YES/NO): NO